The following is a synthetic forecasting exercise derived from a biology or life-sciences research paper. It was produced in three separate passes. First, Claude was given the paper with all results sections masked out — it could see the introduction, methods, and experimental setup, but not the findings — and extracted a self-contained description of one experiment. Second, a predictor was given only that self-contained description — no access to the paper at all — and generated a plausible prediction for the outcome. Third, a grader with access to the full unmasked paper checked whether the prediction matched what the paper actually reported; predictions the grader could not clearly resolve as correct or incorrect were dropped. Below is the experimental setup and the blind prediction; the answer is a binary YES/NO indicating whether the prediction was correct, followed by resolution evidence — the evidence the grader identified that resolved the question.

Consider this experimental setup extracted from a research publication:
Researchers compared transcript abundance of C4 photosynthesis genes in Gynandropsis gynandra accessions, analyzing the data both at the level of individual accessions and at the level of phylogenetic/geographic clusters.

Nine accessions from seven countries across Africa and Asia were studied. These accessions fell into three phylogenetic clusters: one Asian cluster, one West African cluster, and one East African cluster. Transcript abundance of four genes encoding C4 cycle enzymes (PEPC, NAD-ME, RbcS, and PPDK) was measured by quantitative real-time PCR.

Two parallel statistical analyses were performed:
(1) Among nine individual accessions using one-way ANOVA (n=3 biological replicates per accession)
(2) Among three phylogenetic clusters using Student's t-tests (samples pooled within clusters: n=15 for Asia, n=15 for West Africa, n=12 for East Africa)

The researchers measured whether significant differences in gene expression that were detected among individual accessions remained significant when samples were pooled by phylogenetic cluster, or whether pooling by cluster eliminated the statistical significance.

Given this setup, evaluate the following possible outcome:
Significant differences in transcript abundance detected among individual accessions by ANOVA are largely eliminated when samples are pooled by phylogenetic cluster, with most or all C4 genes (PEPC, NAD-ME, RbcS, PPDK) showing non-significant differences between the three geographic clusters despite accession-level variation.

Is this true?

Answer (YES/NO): NO